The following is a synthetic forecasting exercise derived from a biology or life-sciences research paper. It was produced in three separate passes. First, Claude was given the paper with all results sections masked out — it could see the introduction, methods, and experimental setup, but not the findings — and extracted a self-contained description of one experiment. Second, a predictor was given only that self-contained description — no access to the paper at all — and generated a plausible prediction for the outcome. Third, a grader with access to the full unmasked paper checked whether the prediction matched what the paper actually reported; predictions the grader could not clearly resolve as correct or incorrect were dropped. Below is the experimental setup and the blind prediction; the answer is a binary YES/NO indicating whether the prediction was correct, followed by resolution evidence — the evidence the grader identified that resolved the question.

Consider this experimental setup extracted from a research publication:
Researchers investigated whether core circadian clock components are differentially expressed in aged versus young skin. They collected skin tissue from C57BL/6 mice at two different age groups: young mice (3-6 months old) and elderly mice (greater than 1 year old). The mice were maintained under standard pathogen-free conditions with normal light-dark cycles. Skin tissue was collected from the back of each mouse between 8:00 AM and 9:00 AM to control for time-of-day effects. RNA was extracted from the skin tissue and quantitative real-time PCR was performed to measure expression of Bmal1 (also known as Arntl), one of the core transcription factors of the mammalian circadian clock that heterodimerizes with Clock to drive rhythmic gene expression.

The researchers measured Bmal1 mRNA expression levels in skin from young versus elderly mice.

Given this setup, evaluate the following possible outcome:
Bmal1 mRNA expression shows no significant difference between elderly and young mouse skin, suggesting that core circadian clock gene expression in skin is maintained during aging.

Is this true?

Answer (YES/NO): NO